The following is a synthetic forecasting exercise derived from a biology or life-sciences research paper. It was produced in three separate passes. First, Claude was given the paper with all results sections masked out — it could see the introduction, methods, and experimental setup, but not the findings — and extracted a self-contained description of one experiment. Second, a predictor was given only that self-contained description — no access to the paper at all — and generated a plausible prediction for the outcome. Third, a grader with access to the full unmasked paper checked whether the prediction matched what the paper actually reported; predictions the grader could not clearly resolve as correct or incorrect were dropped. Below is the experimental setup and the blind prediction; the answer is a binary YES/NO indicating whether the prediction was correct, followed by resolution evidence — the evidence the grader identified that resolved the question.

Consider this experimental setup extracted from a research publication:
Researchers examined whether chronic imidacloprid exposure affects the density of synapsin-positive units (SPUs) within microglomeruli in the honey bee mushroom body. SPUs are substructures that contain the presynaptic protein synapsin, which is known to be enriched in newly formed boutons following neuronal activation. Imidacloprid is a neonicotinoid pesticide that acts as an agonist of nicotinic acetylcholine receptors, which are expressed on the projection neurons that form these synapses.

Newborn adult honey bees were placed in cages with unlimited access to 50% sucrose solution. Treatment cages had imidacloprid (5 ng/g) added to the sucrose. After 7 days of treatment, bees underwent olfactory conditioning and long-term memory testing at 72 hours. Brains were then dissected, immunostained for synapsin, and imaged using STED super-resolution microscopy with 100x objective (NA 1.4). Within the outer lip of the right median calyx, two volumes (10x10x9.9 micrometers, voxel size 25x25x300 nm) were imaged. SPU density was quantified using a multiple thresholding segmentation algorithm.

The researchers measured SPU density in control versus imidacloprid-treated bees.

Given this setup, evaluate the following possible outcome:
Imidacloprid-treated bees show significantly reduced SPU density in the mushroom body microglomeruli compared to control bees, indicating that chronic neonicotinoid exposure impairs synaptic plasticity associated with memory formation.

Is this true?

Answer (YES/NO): NO